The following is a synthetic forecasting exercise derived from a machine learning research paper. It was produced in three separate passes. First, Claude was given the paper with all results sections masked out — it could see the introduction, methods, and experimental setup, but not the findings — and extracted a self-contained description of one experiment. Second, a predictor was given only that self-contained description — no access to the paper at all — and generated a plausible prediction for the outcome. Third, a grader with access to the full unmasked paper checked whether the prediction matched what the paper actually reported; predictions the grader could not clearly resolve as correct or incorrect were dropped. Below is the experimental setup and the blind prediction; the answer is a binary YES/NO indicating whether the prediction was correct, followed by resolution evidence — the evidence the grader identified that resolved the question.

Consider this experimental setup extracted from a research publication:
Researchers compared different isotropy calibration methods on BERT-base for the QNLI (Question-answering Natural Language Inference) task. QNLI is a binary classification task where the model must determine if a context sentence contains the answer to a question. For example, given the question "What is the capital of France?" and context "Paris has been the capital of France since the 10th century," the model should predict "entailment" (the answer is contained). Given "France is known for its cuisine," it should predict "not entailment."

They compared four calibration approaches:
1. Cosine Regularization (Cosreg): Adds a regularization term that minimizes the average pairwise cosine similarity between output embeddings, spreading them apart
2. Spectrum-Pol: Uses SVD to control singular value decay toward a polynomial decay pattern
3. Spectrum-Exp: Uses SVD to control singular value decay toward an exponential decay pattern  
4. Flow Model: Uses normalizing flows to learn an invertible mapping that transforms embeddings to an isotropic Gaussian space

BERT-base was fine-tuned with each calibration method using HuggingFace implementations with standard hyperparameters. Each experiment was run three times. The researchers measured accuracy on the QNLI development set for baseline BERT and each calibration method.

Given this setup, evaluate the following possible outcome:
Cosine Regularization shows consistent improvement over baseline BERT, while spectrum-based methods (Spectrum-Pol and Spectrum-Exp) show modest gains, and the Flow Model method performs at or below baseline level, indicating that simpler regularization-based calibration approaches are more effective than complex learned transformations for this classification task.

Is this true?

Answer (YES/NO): NO